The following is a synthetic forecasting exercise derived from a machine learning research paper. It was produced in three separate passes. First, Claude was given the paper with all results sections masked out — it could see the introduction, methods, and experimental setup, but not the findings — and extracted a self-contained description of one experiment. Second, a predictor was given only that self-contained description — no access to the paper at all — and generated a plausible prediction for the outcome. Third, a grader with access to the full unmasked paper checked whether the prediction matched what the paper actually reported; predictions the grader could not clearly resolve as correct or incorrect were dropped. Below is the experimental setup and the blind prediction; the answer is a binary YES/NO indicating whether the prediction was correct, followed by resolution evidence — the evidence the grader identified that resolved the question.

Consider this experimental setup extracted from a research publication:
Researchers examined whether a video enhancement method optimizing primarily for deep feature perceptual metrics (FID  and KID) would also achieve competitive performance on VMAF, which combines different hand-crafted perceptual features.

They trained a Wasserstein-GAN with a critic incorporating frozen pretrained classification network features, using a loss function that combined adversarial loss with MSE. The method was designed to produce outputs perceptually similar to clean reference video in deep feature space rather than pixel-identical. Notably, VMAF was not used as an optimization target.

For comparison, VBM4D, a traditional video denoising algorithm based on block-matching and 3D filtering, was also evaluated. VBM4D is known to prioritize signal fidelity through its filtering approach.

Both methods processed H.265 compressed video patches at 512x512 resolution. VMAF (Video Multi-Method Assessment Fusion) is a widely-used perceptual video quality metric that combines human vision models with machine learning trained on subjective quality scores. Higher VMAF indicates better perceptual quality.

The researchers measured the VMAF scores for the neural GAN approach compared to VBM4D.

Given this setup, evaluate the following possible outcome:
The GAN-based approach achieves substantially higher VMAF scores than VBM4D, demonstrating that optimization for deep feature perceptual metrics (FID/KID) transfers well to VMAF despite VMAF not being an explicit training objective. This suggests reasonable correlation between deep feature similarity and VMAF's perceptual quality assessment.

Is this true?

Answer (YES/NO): YES